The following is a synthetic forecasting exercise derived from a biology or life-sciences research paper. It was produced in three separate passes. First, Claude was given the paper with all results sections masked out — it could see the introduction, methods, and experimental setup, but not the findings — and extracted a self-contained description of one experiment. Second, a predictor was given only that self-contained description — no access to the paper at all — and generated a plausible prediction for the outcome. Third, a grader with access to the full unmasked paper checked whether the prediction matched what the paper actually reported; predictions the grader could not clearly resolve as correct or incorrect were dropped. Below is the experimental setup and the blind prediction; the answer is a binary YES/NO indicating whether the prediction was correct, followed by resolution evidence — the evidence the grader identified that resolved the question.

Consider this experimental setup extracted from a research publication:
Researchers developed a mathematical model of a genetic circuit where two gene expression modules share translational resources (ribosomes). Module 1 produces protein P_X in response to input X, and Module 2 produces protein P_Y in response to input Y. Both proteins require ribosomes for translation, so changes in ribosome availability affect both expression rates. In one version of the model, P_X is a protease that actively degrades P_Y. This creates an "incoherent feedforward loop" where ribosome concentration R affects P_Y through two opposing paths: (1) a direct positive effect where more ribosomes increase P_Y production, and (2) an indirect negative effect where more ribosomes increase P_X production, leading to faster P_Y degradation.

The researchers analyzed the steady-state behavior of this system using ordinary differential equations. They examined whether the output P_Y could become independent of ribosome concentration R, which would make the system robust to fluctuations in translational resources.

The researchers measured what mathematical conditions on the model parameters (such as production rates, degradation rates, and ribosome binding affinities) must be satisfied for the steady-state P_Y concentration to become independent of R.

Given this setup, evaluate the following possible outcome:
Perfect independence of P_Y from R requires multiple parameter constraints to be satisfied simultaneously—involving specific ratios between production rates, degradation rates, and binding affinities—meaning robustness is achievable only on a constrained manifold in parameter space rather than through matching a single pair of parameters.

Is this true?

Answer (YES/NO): YES